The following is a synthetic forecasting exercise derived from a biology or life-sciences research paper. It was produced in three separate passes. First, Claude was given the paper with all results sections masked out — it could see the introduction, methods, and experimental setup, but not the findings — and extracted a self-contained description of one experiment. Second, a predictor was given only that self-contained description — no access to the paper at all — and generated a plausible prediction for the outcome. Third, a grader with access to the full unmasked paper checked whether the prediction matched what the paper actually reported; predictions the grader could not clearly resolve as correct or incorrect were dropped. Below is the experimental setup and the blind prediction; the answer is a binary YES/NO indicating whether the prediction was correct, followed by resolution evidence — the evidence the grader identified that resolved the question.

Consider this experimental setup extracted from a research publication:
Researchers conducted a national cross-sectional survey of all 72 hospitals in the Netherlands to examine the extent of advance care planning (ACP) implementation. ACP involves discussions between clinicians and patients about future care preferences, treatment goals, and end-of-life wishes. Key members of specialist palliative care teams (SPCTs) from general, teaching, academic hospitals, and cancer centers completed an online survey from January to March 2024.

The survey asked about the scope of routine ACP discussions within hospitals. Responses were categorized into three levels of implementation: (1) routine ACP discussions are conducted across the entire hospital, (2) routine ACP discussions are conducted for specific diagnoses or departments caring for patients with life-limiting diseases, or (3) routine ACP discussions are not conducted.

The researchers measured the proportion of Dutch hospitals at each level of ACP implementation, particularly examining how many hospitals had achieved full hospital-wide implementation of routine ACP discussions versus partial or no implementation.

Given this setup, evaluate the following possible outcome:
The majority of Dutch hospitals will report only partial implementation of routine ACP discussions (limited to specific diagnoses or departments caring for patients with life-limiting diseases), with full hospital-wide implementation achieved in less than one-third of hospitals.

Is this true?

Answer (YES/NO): NO